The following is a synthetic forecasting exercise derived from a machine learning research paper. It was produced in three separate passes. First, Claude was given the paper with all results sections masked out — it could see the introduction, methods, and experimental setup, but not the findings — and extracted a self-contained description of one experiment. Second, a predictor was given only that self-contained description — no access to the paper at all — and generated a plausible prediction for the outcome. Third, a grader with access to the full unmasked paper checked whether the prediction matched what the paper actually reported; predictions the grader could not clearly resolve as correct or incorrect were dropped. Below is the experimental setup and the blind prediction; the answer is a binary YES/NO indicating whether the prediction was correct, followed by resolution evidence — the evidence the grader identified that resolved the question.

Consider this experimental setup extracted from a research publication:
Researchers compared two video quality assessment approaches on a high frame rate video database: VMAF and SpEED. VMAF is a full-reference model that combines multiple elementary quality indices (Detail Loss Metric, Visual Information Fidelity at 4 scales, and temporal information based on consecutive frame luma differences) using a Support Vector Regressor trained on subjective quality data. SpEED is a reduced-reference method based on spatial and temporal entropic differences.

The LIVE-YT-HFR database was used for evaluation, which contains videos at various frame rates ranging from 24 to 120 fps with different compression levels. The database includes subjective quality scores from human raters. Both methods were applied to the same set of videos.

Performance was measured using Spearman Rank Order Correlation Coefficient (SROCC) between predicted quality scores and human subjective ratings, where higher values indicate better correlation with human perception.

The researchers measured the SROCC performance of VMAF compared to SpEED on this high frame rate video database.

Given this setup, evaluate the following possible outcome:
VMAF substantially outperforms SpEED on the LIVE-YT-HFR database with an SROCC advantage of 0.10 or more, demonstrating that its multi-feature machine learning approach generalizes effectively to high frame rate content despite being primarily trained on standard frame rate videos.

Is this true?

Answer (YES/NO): NO